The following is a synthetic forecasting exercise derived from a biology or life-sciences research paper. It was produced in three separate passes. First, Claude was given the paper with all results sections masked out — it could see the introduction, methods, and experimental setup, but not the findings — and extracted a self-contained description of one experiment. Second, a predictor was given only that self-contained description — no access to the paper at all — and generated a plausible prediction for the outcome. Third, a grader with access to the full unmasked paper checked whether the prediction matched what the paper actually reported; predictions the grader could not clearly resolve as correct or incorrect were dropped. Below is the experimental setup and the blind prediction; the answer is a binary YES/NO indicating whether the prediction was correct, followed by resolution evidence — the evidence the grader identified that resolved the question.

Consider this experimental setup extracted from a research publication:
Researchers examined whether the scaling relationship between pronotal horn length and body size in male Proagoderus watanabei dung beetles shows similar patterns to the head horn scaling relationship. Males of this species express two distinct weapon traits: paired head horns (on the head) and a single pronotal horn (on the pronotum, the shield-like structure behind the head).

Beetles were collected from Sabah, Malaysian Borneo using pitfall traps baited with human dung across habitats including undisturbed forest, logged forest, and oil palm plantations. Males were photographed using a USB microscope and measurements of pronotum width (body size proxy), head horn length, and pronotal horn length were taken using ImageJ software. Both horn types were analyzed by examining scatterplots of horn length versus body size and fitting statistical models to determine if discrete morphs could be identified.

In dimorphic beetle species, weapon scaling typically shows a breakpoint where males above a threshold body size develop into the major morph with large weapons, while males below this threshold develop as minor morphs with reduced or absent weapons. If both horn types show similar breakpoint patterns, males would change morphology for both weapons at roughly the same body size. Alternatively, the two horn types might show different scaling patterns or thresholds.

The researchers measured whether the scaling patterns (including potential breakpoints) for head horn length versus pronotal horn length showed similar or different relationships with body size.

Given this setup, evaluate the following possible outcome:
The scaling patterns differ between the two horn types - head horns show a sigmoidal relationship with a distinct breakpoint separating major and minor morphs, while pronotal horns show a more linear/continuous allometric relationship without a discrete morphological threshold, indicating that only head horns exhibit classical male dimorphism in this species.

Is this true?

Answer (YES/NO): NO